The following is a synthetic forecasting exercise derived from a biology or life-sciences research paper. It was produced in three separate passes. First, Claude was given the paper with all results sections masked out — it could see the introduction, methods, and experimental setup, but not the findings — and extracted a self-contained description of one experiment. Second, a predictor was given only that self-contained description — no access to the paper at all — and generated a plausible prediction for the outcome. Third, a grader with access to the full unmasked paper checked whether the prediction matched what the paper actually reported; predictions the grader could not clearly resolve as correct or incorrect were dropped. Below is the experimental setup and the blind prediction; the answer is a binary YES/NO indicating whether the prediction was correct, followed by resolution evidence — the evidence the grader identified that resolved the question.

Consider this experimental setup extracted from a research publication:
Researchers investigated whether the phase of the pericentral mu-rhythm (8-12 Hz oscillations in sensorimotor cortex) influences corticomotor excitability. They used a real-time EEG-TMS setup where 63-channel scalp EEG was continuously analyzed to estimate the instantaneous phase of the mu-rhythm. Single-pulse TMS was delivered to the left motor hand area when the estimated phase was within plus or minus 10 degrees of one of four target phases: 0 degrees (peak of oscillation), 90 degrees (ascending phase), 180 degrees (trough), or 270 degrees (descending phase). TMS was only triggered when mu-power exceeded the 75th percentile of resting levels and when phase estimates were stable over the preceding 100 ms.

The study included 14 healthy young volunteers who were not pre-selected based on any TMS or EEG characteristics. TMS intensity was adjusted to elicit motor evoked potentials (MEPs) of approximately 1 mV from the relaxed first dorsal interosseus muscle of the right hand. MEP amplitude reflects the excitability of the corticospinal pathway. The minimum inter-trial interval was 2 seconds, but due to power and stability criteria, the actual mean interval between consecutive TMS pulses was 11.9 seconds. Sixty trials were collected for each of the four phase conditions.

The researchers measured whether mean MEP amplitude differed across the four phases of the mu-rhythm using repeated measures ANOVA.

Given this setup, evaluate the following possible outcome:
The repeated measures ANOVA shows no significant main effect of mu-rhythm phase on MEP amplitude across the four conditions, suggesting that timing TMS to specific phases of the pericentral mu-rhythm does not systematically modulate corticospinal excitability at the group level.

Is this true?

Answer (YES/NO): YES